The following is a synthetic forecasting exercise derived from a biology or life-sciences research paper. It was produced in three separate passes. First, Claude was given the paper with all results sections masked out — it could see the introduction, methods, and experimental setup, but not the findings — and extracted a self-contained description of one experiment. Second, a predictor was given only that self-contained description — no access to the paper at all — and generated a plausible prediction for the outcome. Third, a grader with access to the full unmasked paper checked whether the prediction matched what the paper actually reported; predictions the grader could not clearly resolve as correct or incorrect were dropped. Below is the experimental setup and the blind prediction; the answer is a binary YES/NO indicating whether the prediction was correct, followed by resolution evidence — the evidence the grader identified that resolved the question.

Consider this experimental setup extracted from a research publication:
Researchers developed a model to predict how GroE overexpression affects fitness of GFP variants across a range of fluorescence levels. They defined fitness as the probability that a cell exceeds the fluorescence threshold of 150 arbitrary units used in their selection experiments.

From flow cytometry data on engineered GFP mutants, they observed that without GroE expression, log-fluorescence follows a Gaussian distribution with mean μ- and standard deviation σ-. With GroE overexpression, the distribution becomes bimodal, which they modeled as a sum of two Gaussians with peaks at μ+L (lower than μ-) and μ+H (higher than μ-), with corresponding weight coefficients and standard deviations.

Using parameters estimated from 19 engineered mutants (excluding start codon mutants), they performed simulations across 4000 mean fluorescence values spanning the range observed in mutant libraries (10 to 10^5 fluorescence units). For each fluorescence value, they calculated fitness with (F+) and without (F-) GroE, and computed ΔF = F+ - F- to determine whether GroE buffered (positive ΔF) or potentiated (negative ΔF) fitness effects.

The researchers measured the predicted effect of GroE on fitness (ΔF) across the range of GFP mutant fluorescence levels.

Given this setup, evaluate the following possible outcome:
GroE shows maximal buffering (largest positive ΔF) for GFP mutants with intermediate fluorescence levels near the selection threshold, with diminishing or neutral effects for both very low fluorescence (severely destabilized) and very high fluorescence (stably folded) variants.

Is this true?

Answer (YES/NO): NO